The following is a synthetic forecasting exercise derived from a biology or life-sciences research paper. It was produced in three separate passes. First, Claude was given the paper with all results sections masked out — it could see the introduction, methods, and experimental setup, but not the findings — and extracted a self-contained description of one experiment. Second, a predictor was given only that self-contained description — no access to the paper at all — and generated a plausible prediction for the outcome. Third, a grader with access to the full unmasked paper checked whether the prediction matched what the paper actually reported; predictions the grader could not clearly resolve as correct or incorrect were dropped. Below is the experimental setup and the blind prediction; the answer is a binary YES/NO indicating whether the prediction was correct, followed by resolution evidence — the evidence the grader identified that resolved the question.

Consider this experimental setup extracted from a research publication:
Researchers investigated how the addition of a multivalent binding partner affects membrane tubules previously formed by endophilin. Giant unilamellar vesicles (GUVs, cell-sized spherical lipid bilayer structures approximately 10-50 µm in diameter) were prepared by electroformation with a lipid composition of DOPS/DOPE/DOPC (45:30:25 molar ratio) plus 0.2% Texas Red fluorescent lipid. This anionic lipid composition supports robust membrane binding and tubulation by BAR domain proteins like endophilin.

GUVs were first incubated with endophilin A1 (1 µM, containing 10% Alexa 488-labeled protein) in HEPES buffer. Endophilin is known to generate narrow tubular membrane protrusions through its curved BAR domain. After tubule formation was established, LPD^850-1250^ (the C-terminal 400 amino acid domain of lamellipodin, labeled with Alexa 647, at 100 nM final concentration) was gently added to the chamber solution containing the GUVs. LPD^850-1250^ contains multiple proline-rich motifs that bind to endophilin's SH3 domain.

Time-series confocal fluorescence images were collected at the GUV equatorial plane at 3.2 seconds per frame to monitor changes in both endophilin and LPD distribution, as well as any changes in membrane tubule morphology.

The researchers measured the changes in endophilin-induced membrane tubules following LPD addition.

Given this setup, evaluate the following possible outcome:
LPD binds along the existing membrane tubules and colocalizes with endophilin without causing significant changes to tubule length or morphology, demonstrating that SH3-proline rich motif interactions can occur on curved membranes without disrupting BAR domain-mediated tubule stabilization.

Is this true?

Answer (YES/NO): NO